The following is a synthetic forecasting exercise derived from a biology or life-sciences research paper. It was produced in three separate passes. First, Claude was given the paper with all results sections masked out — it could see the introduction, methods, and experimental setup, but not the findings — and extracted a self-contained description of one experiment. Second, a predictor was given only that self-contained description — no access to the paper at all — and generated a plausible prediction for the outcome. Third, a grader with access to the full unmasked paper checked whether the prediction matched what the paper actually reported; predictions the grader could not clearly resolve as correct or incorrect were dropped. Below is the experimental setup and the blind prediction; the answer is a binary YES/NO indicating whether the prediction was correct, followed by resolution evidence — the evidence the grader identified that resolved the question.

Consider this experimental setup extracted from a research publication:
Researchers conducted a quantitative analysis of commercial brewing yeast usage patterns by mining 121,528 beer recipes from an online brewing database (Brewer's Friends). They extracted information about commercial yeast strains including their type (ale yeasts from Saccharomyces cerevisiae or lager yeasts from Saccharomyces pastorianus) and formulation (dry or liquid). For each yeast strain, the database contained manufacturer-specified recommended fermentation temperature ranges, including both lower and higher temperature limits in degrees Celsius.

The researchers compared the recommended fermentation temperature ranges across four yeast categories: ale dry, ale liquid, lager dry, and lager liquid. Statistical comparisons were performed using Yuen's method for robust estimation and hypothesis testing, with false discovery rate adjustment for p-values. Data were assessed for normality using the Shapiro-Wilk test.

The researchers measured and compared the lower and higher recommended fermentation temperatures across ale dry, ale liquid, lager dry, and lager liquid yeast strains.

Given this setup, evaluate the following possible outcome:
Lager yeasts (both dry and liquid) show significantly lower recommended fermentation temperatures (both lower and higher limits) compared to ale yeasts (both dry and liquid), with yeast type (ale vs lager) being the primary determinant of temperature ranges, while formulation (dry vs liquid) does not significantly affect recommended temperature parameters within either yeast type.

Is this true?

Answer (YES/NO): NO